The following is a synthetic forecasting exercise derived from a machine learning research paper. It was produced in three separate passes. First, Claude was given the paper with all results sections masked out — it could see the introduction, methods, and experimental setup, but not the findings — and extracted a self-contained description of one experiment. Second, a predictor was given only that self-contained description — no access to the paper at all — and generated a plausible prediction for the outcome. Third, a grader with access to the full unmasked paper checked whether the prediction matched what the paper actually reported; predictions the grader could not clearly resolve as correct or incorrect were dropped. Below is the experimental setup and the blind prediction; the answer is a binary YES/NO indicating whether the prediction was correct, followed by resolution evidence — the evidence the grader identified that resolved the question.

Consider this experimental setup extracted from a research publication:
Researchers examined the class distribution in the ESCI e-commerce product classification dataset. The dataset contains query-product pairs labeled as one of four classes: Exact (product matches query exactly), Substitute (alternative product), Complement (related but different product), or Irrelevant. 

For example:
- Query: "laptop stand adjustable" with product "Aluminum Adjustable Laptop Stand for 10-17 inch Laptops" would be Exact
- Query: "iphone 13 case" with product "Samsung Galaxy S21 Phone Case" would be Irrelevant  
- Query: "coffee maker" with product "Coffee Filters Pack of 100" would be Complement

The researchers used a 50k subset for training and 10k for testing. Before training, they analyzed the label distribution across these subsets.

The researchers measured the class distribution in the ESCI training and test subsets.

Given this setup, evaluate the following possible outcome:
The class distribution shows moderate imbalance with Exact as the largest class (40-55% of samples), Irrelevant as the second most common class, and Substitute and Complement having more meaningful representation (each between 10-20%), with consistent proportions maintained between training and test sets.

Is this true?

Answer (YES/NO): NO